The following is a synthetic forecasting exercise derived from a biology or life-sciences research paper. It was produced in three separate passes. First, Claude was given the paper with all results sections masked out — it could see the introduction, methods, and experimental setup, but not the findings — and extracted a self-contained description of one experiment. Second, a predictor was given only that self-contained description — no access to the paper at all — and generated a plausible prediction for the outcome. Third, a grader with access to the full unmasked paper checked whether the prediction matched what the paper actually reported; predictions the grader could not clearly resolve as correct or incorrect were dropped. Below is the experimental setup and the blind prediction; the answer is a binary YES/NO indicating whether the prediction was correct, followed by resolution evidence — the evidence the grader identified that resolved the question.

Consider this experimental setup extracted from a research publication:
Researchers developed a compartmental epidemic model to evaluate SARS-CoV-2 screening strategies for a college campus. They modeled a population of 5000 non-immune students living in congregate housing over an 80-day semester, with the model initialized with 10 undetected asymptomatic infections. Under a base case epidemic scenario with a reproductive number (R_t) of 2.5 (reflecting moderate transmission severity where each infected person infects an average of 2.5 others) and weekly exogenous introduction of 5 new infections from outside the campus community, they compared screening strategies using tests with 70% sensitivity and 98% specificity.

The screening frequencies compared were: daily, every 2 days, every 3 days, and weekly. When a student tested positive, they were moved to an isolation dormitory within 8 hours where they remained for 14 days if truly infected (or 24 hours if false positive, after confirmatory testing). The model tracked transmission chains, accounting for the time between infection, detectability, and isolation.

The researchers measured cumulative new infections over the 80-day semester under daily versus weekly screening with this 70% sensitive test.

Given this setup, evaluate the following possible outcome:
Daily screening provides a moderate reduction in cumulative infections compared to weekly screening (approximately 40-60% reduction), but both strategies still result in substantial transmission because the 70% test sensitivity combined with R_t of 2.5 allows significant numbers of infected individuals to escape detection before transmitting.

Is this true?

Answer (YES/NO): NO